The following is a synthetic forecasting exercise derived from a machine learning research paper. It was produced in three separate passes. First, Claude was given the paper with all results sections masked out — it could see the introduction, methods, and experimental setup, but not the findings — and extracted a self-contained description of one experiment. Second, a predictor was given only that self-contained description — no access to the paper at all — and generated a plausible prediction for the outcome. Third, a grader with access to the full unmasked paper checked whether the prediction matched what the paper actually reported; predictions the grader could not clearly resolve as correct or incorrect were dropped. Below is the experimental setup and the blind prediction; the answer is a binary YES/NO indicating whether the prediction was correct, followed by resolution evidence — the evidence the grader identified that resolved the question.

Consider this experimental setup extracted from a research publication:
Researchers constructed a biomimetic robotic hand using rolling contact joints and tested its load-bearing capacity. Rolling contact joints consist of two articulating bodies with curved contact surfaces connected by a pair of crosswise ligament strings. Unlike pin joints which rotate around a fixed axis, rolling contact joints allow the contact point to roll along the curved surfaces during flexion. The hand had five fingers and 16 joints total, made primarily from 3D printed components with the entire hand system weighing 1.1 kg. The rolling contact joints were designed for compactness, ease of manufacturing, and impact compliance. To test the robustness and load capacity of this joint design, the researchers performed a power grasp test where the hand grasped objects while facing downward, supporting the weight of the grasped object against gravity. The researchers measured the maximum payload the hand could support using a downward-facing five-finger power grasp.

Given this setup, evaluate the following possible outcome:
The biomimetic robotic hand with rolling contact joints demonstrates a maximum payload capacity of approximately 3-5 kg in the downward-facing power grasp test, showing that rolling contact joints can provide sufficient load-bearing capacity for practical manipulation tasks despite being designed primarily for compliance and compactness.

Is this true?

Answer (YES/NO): NO